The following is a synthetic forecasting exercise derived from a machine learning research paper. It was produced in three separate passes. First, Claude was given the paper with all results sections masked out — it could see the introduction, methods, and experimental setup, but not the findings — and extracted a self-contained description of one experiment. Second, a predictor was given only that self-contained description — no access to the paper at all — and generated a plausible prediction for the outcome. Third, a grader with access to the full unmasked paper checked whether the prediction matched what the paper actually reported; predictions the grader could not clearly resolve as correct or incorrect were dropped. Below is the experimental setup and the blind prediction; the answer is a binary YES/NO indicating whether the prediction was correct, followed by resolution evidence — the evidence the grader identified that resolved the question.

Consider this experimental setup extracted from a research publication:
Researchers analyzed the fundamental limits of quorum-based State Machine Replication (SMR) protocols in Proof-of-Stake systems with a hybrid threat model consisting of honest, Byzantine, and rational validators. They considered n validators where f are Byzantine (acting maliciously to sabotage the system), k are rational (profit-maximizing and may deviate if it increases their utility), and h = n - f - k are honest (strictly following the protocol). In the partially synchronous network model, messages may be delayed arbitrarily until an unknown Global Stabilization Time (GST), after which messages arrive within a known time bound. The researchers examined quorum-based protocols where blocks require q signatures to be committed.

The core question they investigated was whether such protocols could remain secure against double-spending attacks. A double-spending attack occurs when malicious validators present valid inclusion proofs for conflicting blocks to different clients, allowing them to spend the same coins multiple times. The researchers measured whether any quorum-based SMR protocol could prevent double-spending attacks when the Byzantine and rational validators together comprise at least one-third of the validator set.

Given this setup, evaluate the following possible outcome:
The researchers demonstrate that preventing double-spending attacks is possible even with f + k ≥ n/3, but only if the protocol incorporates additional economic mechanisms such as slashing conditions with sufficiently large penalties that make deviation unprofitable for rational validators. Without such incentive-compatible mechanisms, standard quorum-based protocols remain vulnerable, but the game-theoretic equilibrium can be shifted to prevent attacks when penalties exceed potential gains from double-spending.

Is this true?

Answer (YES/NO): NO